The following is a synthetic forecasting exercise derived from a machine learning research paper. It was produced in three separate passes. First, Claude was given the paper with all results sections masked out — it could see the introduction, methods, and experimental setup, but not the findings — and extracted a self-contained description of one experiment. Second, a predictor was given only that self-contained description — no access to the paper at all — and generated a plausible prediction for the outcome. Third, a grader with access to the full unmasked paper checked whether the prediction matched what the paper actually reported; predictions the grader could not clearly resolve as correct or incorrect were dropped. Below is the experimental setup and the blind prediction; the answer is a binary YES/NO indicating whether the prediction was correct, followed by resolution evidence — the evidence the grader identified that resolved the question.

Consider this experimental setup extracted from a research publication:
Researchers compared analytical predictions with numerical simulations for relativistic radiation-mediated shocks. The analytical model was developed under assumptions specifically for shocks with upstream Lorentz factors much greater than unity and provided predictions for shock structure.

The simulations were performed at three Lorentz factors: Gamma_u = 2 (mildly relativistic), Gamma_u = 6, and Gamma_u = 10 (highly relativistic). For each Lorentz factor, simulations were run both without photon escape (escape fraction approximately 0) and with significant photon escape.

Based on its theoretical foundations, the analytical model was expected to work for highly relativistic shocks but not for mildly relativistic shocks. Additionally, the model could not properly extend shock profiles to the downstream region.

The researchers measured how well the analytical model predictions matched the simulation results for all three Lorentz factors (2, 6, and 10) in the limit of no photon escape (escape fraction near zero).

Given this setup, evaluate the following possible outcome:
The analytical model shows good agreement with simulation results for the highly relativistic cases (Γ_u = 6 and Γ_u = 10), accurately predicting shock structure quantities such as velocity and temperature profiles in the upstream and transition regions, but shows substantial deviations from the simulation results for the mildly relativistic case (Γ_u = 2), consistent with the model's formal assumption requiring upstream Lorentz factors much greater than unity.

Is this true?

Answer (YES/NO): NO